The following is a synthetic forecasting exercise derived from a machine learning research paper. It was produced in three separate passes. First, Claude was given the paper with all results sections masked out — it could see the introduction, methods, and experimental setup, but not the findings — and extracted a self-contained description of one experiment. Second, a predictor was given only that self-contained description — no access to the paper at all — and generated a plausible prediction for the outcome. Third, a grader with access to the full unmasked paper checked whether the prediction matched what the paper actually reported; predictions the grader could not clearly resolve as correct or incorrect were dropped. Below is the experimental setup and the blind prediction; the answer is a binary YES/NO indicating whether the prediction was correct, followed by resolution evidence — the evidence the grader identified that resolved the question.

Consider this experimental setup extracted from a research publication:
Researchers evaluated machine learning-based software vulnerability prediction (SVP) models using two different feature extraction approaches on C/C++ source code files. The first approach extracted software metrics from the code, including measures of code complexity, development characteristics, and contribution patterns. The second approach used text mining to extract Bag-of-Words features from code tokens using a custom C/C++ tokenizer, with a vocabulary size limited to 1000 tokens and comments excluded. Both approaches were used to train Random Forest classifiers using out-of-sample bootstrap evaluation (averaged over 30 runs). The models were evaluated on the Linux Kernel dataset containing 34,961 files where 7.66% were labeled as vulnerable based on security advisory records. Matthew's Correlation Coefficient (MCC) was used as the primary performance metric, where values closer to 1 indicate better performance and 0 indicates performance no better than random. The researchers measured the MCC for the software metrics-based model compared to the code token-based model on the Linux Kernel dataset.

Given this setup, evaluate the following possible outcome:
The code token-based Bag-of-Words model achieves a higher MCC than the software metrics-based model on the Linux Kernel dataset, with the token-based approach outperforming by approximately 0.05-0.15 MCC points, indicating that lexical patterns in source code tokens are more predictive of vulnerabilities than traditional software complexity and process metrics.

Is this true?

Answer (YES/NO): YES